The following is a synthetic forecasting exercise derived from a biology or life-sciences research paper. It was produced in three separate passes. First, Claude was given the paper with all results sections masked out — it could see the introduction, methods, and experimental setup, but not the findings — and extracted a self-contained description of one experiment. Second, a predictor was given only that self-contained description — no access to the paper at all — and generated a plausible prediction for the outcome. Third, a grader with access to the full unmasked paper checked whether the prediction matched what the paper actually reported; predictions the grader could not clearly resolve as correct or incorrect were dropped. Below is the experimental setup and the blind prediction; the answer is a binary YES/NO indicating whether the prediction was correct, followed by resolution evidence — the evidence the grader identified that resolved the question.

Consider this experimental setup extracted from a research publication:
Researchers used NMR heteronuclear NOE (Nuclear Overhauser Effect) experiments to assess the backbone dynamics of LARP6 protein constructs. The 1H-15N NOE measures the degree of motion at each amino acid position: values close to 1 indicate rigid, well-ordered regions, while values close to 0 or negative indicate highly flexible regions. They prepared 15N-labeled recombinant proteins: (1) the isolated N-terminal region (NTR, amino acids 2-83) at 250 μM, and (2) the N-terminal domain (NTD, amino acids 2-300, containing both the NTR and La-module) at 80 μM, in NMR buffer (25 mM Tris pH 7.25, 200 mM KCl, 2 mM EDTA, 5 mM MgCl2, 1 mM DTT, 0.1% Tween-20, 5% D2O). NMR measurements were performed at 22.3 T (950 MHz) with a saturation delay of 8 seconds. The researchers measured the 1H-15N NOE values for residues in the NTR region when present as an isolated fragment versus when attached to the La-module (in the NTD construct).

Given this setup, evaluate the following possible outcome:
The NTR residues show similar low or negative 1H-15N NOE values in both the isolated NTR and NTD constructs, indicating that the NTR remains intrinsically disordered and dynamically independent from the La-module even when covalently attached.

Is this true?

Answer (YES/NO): NO